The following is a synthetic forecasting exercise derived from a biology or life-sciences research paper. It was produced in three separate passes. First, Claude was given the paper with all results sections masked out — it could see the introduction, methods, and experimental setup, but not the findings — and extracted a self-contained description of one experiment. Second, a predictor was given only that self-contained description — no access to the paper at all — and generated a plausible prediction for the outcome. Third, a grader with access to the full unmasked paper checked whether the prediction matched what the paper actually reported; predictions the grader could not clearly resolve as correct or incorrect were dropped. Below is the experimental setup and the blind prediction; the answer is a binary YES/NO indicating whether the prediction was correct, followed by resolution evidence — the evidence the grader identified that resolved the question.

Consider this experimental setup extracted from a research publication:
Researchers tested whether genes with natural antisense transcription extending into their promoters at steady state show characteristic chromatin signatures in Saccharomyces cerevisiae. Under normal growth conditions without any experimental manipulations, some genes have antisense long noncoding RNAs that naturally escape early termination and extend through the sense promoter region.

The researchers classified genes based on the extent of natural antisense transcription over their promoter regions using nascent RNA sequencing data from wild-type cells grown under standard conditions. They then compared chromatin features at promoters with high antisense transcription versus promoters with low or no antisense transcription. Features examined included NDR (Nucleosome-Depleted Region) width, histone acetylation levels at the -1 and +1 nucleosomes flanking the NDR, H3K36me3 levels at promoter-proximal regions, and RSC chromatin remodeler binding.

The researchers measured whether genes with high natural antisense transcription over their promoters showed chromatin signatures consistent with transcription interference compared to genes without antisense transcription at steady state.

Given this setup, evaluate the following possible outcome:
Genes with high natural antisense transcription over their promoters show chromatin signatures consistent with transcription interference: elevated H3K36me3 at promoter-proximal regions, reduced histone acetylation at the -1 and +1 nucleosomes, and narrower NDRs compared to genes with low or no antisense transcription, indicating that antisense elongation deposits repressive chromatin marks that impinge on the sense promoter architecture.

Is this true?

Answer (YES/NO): YES